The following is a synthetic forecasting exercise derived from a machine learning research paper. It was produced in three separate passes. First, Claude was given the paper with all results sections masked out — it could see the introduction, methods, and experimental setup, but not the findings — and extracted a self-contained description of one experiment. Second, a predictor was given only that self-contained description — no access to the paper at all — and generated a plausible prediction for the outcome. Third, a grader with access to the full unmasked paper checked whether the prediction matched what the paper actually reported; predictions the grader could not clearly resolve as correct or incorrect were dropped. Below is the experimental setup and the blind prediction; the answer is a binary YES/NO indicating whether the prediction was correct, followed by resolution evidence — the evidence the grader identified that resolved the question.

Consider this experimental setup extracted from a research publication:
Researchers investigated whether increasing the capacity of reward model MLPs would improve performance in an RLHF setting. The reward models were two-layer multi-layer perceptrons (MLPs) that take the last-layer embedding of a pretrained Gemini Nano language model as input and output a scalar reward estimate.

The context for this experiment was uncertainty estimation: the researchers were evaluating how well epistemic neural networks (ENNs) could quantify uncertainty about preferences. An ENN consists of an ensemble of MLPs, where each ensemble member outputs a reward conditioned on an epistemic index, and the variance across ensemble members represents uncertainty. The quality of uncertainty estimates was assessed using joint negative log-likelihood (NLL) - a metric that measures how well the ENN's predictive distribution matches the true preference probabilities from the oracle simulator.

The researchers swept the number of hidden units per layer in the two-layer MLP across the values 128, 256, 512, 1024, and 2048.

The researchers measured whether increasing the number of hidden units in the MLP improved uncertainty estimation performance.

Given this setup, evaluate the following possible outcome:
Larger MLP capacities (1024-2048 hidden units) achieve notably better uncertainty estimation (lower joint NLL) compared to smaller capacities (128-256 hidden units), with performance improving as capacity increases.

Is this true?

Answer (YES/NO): NO